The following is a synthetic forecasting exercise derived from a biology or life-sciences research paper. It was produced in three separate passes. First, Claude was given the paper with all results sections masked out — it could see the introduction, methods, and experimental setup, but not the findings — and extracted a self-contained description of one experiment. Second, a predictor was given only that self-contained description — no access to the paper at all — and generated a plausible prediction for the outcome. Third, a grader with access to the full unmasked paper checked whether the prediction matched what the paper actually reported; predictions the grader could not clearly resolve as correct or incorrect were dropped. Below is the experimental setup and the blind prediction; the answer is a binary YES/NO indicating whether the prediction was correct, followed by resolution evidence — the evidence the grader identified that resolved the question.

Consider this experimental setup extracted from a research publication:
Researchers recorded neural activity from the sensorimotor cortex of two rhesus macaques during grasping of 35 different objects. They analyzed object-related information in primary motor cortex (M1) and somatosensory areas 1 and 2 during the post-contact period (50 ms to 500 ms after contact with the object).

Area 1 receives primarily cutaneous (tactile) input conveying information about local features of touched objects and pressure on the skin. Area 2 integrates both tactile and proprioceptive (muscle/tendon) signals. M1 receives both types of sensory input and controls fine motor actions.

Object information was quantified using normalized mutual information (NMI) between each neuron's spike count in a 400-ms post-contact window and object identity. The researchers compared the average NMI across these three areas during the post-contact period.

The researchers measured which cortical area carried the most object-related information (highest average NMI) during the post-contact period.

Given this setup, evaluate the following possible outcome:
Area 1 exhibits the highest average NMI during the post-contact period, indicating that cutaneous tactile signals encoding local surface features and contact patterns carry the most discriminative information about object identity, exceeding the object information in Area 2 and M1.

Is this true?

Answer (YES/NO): NO